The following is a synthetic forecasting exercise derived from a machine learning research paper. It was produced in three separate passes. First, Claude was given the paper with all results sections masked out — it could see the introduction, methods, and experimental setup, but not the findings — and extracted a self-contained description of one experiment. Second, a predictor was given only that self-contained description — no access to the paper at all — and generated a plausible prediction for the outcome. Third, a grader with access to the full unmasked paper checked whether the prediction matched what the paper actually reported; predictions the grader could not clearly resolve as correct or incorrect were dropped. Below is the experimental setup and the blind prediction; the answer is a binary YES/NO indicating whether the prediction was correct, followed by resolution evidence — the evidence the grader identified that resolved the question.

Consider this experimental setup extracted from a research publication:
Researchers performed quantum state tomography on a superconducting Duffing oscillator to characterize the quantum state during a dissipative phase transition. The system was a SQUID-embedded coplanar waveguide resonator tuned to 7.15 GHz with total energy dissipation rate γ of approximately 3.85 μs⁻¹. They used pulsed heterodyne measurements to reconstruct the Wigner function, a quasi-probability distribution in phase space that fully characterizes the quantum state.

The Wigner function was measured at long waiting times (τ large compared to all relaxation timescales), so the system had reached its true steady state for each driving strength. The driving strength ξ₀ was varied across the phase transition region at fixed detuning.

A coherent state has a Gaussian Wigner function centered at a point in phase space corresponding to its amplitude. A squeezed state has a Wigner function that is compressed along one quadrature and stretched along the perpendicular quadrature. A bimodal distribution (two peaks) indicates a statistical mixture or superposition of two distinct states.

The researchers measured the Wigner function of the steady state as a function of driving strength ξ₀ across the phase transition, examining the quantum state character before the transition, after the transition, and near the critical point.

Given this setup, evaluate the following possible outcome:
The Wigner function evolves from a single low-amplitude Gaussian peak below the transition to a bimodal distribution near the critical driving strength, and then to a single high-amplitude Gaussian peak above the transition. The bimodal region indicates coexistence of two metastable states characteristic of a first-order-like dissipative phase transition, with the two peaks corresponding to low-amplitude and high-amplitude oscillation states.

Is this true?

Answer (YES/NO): NO